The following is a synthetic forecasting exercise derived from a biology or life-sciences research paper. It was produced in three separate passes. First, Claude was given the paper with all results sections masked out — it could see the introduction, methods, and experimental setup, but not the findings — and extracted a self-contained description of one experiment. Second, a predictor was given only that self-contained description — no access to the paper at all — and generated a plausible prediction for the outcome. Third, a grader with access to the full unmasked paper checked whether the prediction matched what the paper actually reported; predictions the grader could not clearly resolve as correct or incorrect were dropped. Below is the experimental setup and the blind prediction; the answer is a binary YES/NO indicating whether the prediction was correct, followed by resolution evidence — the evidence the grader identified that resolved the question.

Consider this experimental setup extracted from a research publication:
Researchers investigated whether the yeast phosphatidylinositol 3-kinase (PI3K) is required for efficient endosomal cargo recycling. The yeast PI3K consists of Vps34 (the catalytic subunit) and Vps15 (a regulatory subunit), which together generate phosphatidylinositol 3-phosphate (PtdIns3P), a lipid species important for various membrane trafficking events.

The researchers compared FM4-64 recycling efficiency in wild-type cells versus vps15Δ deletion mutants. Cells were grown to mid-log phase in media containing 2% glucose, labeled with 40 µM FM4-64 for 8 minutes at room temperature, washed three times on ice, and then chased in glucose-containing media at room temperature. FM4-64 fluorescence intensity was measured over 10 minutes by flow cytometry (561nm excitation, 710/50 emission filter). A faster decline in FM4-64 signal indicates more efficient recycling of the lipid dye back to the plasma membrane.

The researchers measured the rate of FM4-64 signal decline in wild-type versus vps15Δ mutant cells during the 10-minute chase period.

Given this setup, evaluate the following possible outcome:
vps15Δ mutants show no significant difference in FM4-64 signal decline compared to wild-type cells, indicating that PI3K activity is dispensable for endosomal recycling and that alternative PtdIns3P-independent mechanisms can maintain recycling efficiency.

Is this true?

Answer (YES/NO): NO